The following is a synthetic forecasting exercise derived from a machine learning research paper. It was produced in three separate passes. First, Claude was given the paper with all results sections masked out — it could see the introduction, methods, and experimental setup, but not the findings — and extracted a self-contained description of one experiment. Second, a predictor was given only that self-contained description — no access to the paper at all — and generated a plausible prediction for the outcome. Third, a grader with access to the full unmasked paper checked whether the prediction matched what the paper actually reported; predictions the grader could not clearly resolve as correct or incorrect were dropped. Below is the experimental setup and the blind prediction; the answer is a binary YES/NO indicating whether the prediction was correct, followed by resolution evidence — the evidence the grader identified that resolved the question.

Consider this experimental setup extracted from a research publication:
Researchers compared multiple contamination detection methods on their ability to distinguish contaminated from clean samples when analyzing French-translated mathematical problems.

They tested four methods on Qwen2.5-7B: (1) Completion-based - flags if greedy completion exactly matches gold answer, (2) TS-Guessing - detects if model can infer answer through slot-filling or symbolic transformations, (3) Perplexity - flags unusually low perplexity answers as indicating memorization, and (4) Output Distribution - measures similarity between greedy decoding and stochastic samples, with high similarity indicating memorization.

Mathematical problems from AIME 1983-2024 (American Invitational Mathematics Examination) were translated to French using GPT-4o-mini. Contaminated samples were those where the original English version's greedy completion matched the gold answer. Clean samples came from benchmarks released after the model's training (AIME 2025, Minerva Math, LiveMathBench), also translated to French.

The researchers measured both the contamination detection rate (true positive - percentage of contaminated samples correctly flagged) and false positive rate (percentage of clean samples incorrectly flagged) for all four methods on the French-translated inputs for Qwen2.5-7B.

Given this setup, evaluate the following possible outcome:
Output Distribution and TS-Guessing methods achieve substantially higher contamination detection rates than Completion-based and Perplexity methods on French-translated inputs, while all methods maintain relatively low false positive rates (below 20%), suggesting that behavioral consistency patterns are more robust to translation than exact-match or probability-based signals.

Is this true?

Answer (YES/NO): NO